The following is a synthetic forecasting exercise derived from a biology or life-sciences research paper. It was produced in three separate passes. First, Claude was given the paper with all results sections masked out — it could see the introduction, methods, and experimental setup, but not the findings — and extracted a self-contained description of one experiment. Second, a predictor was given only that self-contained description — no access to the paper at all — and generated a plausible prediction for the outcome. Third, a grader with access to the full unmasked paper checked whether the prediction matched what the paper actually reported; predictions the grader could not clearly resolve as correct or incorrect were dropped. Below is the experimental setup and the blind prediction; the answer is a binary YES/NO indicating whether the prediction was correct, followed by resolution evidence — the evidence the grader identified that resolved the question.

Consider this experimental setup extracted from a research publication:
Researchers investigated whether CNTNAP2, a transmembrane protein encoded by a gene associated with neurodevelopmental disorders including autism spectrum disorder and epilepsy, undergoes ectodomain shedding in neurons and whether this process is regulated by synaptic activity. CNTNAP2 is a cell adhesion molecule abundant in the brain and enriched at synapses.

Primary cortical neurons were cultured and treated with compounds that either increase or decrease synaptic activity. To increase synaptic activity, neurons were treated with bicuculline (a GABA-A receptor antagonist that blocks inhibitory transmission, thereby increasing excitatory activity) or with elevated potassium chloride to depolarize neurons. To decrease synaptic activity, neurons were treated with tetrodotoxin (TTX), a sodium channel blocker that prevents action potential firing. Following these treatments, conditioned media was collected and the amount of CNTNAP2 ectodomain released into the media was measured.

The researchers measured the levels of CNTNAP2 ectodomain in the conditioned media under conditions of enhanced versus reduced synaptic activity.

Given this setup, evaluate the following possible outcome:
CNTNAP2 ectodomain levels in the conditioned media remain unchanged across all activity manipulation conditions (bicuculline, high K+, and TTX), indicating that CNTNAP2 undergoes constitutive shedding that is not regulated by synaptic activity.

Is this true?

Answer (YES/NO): NO